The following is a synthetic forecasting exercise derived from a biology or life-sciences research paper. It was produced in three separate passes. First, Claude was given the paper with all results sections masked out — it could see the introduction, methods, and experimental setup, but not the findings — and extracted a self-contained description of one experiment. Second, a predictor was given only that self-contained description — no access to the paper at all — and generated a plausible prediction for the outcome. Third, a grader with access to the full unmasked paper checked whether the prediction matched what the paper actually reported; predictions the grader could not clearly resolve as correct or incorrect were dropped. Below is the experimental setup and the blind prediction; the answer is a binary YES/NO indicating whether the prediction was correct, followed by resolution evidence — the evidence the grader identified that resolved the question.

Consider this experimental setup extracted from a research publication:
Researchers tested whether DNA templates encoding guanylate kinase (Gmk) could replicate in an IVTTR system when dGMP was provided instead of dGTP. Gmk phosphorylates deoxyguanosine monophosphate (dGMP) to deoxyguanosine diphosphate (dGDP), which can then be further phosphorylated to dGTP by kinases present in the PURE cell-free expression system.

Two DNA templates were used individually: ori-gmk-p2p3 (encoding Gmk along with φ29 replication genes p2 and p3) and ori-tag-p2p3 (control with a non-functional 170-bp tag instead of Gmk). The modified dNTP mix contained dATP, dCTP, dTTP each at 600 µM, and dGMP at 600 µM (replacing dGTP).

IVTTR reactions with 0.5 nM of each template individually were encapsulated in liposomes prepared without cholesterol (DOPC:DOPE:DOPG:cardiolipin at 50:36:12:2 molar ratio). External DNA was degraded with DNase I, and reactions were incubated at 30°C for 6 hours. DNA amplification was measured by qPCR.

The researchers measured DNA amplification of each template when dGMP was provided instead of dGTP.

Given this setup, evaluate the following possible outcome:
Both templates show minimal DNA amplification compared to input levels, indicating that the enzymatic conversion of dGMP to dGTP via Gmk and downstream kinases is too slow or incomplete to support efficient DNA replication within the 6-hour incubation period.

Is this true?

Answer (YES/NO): NO